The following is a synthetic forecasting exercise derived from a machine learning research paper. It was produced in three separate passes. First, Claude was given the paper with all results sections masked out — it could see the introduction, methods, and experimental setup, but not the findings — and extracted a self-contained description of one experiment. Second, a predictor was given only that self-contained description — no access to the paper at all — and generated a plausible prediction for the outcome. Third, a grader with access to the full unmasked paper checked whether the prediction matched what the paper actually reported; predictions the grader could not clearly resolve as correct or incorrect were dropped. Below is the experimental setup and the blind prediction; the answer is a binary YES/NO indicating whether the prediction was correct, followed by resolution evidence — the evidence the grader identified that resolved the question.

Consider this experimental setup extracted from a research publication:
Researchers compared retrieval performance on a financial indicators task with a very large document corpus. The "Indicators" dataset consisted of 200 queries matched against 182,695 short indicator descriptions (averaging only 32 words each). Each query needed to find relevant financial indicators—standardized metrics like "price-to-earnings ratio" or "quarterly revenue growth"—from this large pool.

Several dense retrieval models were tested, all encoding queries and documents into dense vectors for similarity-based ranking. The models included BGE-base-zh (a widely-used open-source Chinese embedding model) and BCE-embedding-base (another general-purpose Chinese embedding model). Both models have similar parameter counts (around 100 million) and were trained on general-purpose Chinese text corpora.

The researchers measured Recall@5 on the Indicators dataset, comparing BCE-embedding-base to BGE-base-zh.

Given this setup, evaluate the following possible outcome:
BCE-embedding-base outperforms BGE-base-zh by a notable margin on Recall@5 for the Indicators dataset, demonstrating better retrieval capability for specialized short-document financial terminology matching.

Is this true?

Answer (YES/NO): NO